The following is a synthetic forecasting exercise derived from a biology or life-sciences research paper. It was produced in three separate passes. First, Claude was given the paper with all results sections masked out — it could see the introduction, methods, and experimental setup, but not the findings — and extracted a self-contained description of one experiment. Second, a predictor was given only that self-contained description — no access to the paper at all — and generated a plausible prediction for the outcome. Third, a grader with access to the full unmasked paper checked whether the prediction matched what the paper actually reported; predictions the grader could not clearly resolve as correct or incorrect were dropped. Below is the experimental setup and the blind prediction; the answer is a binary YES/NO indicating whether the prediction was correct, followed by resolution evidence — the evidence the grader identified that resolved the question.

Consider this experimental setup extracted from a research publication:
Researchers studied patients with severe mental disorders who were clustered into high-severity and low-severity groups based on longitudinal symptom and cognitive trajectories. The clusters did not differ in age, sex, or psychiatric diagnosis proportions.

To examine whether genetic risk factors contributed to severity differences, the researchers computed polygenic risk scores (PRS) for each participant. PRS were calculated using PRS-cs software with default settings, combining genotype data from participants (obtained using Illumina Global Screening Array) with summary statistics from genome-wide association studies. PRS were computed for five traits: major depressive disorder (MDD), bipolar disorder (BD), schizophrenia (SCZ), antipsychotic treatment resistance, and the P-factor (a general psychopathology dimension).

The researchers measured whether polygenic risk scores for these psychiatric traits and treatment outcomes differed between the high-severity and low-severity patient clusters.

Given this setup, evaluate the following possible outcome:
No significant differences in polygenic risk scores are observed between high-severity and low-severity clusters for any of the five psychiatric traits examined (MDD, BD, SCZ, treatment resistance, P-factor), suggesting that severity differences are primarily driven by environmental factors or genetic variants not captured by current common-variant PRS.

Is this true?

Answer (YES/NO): YES